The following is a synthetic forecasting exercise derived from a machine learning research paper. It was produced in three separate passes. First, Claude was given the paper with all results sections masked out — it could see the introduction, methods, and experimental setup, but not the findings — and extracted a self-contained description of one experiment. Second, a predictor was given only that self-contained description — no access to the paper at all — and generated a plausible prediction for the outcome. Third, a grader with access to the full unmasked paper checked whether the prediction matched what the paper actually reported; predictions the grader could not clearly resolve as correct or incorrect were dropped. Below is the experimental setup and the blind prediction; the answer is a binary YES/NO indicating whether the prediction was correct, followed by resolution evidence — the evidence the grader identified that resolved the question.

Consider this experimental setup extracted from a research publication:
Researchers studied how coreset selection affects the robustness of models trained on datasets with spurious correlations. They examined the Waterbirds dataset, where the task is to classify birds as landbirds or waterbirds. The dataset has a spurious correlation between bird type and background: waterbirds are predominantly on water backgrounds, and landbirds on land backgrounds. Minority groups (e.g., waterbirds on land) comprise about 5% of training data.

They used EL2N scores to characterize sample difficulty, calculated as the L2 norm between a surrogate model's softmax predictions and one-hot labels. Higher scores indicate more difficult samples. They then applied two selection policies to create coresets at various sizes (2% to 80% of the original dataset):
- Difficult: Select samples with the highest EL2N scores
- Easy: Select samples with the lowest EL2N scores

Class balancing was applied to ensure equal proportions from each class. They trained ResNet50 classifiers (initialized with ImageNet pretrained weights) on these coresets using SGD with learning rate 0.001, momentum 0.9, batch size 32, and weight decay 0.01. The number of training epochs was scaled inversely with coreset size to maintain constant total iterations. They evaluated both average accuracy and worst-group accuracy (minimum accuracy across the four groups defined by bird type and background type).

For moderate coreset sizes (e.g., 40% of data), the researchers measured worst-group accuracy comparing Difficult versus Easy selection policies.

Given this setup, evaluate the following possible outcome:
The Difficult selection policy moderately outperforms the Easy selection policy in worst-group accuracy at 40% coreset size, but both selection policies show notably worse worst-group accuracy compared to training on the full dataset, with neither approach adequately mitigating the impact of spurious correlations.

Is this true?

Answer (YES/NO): NO